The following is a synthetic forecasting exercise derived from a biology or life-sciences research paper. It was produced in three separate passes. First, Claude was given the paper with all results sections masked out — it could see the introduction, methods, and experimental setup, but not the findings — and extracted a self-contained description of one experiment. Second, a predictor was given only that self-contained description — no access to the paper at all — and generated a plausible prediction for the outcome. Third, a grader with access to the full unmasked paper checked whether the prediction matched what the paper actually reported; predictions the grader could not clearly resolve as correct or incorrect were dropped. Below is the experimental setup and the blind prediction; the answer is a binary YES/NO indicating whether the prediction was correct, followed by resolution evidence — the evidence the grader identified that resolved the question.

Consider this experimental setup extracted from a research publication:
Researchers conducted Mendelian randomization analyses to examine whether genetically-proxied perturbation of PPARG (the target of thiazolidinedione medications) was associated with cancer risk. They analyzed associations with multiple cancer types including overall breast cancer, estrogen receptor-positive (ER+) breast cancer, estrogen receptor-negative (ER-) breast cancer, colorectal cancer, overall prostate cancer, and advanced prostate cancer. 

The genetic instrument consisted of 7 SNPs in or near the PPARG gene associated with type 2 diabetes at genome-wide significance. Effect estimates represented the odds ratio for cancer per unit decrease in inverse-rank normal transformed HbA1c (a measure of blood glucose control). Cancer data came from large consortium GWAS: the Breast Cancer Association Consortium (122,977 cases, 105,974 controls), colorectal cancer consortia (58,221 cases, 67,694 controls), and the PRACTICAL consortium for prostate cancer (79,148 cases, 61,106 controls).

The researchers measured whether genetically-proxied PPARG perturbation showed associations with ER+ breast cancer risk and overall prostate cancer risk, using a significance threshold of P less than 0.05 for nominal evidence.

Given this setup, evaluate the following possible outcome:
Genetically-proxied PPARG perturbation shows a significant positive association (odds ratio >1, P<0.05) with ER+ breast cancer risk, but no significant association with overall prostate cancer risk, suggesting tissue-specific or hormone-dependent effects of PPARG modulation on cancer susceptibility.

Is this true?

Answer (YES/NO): NO